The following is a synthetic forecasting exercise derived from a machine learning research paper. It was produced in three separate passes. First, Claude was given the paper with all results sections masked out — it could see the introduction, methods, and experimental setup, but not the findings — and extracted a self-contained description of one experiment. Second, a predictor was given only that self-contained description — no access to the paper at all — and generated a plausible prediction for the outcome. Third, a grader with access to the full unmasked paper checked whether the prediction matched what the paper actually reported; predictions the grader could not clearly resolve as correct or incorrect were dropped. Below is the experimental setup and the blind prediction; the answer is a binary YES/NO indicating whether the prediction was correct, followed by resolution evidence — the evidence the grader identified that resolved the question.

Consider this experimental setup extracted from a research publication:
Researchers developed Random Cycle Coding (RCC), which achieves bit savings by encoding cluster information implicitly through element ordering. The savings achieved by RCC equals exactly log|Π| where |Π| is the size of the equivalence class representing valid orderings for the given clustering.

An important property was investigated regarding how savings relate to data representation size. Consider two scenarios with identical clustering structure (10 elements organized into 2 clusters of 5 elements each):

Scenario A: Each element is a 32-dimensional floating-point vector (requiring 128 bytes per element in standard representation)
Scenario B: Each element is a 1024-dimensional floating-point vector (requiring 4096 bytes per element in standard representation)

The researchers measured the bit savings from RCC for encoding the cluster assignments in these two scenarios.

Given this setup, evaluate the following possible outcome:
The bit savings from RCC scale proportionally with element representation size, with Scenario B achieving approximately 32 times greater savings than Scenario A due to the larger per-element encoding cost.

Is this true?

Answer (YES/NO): NO